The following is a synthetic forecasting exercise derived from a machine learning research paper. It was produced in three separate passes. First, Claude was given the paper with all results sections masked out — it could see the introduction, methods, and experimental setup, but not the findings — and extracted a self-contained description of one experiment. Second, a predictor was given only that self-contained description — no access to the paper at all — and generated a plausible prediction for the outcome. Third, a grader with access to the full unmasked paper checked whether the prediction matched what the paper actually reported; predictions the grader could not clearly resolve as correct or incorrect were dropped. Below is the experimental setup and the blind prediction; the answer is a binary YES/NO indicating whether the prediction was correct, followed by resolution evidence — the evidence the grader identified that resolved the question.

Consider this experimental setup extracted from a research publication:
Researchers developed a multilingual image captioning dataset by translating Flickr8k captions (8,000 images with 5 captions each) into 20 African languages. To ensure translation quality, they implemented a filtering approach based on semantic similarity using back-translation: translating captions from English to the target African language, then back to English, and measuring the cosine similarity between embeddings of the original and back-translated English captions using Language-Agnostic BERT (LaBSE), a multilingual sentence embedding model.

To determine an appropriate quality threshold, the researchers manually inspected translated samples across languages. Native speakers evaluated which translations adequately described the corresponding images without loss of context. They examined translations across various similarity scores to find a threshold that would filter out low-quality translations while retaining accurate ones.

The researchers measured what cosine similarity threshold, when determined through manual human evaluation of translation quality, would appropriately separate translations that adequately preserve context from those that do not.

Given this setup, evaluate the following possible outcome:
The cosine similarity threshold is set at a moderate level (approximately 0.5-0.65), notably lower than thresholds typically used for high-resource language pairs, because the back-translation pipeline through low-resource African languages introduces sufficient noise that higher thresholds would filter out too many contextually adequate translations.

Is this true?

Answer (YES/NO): YES